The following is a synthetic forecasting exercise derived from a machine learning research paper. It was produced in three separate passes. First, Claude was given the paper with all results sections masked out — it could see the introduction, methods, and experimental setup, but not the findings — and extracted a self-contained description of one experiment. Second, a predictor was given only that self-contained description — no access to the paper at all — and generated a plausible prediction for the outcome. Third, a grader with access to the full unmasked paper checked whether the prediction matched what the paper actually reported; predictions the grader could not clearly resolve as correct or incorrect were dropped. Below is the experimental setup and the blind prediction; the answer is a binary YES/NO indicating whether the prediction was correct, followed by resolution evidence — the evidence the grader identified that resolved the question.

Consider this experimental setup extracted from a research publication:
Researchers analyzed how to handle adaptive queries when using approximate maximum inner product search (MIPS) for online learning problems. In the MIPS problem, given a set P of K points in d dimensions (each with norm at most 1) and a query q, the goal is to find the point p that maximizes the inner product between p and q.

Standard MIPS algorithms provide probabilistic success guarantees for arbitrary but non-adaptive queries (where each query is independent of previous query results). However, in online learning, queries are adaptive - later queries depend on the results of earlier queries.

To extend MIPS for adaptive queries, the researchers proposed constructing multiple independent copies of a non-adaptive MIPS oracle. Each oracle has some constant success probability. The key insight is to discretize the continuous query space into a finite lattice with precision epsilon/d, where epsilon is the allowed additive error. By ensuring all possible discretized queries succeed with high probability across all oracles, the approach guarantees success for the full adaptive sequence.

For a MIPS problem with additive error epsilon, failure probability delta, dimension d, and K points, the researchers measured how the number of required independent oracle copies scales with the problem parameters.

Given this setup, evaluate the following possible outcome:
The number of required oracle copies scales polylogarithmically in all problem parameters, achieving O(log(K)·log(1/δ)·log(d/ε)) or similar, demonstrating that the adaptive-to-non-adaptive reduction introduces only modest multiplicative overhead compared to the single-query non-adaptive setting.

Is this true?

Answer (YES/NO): NO